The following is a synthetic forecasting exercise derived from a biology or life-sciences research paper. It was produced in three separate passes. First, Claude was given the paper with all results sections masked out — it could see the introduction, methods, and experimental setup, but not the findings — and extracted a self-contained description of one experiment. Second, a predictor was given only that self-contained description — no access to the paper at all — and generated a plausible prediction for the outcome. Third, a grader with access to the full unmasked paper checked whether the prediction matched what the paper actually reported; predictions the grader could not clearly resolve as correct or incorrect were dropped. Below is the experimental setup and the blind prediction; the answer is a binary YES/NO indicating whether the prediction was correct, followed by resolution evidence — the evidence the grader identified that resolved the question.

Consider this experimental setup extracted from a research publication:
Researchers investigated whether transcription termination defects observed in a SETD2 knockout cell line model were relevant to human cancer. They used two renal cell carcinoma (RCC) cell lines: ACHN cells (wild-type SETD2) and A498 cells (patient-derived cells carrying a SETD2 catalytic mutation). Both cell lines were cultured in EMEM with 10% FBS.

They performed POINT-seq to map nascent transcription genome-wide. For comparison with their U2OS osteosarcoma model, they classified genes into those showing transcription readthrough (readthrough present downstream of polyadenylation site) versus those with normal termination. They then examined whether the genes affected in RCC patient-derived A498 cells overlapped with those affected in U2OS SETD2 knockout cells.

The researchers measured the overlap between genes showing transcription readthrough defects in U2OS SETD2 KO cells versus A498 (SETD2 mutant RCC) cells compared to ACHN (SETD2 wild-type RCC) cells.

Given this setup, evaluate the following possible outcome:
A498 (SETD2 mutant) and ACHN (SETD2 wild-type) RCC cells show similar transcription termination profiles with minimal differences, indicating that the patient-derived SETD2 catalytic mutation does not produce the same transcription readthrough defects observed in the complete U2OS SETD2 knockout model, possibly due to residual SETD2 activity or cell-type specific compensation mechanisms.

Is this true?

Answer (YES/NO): NO